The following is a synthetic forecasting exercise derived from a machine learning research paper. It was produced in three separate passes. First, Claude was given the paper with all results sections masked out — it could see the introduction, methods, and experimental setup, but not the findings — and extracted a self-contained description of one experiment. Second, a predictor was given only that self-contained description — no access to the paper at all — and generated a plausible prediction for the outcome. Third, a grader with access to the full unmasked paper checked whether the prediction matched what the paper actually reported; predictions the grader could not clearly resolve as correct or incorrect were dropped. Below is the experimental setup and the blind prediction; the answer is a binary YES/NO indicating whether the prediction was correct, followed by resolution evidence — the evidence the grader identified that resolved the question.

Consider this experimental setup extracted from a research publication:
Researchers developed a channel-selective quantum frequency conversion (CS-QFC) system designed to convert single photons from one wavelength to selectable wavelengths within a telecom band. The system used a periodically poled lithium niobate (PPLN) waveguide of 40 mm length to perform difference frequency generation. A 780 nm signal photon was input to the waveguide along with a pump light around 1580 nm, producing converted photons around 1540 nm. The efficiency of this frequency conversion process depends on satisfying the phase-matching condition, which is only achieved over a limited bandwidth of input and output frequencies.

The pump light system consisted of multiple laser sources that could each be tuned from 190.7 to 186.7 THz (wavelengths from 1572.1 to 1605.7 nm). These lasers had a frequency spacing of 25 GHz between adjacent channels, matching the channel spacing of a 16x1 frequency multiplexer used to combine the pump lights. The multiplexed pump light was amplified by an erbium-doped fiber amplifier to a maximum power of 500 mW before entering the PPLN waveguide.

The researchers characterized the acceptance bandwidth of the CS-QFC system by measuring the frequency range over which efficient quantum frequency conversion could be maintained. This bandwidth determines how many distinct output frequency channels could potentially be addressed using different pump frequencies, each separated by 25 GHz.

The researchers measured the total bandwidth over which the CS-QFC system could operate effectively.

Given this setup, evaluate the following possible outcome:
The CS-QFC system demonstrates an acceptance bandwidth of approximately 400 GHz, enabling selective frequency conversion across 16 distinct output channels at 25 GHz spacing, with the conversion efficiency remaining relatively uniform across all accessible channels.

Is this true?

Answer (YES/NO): NO